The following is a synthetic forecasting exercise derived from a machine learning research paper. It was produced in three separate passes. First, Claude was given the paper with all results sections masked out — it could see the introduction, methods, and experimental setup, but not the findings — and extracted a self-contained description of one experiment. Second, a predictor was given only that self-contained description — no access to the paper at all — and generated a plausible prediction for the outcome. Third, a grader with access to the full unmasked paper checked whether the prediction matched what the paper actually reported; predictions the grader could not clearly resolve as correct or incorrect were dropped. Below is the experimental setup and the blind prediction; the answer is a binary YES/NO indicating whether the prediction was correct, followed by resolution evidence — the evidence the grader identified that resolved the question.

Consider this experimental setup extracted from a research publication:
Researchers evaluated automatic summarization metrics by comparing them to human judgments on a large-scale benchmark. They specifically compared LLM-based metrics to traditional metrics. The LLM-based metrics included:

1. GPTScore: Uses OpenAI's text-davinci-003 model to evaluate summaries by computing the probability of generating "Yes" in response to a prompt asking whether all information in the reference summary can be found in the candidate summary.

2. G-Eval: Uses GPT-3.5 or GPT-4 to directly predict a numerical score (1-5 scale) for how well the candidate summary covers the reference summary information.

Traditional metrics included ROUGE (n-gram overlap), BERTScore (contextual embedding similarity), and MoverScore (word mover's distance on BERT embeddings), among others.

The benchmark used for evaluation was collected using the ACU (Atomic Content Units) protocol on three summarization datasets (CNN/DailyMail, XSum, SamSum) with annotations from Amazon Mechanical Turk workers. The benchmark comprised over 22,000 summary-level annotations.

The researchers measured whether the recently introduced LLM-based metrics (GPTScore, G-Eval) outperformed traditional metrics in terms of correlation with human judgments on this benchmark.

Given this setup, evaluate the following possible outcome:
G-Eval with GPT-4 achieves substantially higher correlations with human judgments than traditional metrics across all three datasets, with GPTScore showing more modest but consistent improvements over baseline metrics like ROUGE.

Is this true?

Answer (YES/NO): NO